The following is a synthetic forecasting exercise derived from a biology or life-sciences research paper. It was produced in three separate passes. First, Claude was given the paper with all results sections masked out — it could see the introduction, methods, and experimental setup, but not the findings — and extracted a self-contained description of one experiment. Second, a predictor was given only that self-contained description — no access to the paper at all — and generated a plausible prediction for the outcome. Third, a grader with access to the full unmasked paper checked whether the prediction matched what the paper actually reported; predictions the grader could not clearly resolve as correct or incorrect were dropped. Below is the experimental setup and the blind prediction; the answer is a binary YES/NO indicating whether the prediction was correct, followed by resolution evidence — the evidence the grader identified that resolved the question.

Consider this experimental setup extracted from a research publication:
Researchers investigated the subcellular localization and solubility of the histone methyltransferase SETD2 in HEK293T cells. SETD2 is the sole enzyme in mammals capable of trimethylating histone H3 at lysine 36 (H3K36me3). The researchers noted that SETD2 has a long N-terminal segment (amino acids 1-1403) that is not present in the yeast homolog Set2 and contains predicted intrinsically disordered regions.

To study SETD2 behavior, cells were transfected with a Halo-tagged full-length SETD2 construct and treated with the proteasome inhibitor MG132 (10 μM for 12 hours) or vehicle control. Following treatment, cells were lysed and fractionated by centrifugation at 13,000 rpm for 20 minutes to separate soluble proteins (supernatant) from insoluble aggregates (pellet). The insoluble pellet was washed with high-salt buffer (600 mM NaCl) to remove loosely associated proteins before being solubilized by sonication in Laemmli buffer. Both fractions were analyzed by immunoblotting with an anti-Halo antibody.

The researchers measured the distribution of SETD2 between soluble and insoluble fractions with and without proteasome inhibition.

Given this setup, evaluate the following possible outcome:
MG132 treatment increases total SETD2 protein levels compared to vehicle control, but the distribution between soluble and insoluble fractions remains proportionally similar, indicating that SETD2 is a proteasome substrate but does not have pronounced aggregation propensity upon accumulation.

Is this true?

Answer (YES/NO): NO